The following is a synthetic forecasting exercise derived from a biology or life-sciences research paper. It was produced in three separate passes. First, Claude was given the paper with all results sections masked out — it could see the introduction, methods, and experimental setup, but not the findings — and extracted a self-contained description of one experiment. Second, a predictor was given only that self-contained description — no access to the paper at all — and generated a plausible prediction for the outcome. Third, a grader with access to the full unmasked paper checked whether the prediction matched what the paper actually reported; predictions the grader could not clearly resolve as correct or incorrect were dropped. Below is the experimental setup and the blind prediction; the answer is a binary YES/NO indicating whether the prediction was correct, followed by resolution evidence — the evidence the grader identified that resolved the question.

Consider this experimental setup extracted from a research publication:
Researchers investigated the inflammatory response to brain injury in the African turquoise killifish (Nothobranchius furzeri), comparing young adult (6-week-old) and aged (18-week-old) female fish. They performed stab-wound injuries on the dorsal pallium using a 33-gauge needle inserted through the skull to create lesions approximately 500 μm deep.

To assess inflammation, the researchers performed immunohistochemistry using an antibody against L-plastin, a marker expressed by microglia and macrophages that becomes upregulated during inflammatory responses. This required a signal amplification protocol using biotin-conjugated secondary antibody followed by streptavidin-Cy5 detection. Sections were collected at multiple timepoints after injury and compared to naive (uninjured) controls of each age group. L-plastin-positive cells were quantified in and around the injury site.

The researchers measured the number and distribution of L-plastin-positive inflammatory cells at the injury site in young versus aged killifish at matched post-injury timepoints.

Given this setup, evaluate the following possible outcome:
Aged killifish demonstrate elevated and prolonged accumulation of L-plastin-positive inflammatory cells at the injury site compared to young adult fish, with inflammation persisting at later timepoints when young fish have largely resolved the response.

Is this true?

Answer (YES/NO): YES